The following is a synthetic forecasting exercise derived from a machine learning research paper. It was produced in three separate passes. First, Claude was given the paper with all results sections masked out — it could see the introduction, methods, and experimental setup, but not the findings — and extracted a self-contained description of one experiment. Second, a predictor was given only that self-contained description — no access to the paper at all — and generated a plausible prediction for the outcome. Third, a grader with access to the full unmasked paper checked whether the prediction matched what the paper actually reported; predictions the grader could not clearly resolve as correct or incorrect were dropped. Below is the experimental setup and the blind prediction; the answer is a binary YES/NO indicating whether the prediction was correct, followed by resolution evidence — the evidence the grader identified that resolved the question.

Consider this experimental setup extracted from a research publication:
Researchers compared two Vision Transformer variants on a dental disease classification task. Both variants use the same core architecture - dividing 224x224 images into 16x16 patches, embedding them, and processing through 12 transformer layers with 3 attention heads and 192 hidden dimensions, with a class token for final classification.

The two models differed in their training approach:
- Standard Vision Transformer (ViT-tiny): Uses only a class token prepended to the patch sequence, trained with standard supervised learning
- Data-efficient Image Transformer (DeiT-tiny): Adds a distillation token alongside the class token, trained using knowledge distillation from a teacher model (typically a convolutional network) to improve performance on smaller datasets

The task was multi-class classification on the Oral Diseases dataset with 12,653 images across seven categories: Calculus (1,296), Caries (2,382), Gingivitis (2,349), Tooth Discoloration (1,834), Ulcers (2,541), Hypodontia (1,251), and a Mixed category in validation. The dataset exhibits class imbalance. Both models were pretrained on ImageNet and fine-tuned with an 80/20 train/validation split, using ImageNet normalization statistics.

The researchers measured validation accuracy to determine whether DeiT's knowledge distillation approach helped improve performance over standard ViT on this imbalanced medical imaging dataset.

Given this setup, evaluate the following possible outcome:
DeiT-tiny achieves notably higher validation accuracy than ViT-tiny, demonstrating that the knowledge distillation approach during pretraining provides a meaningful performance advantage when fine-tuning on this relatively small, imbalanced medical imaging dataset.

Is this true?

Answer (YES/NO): NO